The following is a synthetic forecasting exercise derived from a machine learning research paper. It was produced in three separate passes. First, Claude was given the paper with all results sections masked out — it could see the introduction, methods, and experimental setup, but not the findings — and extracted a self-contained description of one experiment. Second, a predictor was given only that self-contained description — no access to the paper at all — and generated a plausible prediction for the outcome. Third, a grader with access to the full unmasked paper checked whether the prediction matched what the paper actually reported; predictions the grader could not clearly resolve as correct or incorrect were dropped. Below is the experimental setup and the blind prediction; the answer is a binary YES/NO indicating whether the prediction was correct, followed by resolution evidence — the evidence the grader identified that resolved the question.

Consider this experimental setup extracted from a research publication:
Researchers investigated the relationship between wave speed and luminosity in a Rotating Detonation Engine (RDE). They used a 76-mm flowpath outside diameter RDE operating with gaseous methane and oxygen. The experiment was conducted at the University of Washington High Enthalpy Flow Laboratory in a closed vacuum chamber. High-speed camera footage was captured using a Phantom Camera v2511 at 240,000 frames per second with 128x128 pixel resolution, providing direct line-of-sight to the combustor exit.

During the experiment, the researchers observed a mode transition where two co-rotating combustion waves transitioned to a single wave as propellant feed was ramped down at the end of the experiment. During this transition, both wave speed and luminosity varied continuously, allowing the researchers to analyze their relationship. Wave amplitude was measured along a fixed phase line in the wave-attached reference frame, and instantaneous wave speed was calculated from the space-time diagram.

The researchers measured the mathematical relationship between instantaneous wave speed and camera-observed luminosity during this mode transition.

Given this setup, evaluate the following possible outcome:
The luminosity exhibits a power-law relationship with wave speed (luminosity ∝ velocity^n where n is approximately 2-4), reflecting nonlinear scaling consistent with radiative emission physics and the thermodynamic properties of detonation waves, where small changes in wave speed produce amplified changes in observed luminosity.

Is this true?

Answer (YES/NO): NO